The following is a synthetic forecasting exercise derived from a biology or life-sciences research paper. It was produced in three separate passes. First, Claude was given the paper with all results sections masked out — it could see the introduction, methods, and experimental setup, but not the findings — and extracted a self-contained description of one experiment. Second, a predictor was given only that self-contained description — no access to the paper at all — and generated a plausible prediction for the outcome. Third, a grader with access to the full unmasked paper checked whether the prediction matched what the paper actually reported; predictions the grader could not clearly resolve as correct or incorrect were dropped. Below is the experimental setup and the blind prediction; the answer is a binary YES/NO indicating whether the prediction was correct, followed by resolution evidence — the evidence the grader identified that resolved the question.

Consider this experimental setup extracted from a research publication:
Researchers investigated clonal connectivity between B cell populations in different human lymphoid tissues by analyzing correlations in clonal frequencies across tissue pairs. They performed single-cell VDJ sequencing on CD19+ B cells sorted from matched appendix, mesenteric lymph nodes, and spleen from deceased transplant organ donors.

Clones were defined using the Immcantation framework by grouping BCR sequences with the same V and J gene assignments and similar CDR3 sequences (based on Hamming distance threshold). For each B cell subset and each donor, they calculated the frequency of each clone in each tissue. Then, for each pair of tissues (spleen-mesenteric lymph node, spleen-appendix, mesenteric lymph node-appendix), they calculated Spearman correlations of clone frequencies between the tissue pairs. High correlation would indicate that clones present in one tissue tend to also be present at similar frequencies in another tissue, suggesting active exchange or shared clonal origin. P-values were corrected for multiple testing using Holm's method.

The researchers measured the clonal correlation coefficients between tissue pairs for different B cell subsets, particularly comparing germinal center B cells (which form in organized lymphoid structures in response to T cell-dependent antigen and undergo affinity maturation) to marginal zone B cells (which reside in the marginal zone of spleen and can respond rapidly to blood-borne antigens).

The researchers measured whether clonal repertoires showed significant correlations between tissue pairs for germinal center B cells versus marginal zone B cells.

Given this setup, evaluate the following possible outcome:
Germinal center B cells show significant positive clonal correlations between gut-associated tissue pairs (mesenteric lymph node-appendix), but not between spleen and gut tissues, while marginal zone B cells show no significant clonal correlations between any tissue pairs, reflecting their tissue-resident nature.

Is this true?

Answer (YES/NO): NO